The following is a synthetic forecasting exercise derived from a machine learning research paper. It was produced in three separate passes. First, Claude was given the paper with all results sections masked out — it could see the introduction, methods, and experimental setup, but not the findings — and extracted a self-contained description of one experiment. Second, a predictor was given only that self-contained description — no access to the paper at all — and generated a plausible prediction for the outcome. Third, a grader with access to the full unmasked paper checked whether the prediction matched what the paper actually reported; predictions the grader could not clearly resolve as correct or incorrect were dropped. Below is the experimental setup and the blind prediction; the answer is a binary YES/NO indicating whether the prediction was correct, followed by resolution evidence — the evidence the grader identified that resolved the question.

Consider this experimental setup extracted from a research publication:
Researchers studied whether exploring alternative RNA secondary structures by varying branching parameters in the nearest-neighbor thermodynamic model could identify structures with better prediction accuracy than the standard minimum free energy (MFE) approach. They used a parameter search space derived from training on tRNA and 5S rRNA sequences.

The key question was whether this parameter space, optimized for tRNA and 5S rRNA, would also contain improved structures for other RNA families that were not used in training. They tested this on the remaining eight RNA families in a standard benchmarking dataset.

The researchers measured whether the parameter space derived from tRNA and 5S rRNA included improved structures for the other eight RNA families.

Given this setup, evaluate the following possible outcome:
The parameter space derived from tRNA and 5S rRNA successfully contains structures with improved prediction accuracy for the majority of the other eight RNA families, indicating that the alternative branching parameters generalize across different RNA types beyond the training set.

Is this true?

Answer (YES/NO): YES